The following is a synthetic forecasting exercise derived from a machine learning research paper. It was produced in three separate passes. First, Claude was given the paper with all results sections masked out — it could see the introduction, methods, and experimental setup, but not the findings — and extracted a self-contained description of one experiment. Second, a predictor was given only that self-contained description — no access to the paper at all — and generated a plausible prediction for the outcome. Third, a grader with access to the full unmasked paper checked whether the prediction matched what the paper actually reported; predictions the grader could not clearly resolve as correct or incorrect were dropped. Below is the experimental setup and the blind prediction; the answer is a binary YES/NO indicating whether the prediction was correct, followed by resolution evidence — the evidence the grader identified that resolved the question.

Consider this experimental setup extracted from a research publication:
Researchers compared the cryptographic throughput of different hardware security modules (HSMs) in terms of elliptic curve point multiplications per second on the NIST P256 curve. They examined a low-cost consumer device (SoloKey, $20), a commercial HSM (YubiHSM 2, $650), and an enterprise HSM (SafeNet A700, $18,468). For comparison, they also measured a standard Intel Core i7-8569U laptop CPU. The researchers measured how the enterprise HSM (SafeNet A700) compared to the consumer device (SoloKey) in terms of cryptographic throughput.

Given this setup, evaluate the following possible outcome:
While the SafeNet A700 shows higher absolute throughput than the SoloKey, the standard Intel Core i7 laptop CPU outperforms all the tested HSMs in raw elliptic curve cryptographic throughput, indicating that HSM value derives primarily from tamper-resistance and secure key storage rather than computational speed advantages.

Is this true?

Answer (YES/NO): YES